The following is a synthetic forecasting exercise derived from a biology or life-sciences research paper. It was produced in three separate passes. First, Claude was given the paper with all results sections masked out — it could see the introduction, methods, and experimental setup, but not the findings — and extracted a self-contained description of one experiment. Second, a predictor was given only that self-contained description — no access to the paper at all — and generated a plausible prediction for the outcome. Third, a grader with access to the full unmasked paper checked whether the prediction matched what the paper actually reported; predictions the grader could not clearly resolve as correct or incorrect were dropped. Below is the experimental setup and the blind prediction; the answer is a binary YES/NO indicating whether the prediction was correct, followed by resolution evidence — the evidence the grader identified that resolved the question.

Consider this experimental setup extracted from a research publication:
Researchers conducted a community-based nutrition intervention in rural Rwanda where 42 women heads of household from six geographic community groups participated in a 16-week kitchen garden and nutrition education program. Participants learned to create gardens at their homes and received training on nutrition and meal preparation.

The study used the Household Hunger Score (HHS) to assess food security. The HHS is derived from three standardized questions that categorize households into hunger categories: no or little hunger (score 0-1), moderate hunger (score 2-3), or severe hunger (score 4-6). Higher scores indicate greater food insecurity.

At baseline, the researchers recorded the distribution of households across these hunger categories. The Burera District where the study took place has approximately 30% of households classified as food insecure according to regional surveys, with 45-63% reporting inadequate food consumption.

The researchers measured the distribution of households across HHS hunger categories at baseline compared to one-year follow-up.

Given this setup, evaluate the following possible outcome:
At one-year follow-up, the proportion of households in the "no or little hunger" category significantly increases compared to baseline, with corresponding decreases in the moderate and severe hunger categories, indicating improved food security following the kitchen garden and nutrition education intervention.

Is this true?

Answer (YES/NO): NO